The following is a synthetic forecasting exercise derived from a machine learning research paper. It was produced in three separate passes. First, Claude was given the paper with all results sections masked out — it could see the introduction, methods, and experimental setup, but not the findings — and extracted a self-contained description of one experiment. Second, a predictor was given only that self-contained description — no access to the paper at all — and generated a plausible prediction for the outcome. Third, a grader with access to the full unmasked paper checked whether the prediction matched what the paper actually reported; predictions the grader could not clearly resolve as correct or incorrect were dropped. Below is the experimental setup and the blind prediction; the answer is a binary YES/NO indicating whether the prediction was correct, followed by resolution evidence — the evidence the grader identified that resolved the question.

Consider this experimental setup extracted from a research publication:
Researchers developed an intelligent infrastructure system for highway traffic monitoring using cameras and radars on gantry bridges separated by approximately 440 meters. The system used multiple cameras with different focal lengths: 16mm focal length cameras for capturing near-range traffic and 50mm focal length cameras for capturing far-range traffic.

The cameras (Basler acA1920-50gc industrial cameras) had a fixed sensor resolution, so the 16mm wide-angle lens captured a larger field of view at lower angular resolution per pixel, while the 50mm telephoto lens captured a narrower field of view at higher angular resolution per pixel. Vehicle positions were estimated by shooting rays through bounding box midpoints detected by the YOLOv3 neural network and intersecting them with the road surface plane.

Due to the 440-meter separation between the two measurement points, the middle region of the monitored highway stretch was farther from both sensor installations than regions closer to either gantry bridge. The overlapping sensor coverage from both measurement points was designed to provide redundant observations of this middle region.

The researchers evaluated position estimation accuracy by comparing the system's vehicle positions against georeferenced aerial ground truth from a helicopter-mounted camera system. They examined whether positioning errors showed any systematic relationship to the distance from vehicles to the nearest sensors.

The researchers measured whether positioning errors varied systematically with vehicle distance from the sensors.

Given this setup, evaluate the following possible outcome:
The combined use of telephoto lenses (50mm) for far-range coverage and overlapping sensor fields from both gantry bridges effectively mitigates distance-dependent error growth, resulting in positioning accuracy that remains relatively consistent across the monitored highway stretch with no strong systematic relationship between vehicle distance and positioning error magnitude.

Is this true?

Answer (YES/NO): NO